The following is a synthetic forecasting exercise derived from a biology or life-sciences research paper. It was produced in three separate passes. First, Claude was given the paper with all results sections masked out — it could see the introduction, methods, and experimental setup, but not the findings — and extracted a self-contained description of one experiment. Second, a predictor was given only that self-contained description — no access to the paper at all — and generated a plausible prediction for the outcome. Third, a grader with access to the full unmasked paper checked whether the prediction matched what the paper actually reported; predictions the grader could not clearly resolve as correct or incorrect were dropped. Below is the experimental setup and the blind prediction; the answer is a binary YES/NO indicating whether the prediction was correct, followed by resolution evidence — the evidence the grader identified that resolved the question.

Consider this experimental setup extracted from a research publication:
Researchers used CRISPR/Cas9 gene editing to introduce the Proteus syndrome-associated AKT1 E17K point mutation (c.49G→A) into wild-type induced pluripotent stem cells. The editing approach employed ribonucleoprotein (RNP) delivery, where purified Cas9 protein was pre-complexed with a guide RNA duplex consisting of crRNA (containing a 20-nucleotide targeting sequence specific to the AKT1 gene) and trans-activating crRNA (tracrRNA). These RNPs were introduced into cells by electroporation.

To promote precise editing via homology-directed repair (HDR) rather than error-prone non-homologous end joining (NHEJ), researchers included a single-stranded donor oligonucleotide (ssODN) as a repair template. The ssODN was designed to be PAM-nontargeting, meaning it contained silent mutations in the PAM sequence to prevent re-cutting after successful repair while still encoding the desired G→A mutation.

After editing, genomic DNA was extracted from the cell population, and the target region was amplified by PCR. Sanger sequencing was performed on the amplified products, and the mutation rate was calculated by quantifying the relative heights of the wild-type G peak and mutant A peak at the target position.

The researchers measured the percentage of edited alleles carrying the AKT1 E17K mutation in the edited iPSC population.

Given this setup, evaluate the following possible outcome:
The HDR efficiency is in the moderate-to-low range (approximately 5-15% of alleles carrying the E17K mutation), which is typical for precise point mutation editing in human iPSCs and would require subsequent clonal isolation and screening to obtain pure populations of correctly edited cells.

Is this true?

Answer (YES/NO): NO